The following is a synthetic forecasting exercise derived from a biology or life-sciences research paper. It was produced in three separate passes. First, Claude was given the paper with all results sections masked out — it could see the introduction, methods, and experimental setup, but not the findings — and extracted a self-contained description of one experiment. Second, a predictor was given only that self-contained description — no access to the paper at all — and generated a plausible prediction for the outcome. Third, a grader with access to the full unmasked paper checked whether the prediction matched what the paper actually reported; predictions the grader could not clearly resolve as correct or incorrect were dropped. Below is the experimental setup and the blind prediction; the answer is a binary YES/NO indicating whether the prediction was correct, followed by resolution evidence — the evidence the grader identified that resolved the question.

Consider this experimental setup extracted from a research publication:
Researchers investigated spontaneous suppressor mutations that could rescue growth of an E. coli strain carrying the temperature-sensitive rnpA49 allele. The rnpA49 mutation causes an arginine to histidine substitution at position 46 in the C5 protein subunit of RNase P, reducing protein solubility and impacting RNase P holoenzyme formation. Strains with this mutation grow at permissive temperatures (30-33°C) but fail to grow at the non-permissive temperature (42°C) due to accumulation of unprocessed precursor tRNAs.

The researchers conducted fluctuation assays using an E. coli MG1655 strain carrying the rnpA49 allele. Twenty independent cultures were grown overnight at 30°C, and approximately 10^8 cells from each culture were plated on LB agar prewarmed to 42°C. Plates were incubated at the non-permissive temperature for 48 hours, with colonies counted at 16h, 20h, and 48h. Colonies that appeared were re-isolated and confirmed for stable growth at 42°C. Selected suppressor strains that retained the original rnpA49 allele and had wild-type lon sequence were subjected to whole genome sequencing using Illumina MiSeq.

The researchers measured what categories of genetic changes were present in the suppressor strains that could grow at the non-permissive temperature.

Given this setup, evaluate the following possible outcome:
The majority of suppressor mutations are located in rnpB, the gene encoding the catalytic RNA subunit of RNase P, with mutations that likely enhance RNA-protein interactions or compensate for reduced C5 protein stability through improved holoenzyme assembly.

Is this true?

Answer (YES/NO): NO